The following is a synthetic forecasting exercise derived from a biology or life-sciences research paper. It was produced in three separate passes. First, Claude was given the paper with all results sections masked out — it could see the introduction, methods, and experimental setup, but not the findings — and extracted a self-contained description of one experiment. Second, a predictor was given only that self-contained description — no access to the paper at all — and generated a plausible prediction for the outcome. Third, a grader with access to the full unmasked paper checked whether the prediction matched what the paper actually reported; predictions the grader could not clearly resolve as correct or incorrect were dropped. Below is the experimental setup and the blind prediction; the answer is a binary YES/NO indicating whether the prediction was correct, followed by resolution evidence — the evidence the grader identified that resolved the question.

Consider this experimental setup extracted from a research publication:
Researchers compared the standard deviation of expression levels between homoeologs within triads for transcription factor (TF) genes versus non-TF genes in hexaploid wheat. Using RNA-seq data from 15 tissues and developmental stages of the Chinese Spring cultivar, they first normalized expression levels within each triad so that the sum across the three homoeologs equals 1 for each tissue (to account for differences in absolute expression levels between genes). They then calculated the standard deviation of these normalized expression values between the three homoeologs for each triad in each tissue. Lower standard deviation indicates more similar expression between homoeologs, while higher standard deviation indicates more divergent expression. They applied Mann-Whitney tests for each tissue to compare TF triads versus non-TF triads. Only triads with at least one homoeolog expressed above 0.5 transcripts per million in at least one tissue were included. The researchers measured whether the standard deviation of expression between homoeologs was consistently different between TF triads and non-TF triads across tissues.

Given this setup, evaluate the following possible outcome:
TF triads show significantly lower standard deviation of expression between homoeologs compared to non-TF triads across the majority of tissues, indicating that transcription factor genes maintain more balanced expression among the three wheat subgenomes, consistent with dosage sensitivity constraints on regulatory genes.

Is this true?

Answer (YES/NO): NO